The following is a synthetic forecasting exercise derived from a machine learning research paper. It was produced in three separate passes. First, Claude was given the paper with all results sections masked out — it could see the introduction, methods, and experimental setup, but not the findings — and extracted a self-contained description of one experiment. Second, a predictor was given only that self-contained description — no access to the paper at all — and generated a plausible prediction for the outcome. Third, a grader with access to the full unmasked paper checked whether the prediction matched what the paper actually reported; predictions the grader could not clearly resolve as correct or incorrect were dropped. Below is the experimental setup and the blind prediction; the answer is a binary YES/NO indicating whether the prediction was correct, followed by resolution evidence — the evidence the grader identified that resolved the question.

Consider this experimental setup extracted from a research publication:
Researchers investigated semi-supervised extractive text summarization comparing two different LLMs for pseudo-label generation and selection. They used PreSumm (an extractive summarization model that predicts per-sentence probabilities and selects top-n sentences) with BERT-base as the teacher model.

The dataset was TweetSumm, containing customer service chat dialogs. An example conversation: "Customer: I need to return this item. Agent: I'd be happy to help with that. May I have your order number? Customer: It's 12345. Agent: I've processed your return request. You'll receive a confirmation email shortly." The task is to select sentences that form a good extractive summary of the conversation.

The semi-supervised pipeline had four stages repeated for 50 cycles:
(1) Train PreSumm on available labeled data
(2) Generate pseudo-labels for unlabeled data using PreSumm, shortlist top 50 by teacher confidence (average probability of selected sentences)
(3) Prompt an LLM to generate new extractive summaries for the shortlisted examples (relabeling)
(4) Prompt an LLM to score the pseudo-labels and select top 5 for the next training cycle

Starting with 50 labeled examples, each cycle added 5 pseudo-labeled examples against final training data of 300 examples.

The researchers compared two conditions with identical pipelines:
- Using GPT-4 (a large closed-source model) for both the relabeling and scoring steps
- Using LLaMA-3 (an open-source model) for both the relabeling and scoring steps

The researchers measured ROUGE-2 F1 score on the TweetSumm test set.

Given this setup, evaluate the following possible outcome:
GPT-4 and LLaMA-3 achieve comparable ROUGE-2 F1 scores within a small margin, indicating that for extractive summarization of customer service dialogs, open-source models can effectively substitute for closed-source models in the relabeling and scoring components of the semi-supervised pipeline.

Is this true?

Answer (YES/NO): YES